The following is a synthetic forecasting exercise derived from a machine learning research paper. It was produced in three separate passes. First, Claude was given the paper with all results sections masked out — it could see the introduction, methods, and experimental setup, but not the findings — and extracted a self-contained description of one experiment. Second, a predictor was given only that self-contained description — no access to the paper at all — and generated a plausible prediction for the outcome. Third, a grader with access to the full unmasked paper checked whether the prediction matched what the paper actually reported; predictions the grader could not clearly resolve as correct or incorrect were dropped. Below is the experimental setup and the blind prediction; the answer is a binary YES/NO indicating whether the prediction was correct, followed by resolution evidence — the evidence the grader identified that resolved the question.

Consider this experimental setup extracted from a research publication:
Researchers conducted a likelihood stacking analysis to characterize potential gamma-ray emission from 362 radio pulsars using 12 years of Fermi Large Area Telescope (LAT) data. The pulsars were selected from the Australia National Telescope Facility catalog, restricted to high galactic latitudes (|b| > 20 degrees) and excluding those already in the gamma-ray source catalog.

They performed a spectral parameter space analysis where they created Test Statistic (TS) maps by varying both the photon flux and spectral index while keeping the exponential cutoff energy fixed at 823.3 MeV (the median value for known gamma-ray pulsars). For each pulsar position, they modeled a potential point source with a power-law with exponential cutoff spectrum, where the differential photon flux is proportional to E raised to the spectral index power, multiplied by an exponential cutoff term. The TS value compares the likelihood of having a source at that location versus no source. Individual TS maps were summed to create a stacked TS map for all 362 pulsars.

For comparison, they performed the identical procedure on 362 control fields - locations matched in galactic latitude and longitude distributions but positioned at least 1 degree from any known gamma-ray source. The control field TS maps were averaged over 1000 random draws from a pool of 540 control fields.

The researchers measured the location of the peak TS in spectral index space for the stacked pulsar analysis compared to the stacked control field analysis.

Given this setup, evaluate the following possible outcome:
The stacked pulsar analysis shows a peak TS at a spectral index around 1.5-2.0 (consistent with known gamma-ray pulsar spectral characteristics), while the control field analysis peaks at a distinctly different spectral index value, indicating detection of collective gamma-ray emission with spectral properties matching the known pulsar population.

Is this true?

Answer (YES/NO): NO